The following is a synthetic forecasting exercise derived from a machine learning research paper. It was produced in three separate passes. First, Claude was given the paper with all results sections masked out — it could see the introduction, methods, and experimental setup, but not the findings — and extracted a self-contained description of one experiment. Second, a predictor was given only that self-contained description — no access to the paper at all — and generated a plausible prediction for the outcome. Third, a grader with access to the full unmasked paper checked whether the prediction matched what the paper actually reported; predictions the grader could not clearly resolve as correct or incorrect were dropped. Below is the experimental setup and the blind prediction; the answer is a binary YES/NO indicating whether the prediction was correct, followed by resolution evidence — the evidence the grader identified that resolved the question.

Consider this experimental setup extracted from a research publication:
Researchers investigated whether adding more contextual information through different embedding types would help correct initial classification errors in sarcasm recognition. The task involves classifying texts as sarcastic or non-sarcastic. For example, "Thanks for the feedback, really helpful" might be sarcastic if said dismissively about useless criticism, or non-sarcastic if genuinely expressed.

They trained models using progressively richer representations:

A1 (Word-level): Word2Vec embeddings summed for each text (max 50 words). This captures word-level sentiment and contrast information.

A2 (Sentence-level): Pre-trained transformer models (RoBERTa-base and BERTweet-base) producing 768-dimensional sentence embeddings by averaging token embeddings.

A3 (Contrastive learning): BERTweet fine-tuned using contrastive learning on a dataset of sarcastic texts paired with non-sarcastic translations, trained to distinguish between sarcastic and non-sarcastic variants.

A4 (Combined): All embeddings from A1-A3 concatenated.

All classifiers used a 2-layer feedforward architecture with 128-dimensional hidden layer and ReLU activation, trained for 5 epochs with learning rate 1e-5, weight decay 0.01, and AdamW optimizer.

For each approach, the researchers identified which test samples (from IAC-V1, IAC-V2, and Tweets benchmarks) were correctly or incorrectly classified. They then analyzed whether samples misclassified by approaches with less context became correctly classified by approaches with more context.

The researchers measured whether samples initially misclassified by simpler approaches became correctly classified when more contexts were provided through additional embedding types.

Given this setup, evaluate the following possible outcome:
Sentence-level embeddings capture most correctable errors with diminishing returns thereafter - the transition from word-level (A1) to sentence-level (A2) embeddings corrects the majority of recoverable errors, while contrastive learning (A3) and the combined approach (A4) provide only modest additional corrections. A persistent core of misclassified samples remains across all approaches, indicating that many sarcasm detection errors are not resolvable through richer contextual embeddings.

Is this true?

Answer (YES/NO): NO